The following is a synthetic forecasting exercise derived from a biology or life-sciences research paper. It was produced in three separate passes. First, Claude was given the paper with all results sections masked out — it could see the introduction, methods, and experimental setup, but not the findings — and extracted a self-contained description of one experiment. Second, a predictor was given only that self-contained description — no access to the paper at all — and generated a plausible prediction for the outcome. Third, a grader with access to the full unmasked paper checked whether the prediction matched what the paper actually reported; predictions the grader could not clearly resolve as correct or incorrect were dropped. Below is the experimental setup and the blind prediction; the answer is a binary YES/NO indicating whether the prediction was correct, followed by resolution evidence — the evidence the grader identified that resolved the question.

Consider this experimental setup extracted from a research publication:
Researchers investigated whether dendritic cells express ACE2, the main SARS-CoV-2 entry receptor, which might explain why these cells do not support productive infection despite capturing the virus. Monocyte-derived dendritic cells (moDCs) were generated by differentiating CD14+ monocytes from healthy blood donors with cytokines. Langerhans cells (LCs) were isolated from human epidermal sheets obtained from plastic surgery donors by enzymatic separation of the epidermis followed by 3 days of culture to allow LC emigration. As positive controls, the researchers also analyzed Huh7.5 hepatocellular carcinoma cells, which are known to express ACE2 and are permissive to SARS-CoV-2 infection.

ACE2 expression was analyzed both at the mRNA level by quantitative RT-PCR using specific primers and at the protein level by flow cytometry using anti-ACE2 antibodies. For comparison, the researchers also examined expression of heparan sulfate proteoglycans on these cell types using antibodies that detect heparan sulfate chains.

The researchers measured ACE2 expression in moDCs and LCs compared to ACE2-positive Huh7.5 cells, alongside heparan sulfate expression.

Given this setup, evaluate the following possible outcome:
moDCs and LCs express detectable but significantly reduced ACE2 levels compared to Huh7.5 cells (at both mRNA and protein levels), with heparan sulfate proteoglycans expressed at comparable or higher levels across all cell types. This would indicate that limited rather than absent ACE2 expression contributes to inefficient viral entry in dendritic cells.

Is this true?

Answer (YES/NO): NO